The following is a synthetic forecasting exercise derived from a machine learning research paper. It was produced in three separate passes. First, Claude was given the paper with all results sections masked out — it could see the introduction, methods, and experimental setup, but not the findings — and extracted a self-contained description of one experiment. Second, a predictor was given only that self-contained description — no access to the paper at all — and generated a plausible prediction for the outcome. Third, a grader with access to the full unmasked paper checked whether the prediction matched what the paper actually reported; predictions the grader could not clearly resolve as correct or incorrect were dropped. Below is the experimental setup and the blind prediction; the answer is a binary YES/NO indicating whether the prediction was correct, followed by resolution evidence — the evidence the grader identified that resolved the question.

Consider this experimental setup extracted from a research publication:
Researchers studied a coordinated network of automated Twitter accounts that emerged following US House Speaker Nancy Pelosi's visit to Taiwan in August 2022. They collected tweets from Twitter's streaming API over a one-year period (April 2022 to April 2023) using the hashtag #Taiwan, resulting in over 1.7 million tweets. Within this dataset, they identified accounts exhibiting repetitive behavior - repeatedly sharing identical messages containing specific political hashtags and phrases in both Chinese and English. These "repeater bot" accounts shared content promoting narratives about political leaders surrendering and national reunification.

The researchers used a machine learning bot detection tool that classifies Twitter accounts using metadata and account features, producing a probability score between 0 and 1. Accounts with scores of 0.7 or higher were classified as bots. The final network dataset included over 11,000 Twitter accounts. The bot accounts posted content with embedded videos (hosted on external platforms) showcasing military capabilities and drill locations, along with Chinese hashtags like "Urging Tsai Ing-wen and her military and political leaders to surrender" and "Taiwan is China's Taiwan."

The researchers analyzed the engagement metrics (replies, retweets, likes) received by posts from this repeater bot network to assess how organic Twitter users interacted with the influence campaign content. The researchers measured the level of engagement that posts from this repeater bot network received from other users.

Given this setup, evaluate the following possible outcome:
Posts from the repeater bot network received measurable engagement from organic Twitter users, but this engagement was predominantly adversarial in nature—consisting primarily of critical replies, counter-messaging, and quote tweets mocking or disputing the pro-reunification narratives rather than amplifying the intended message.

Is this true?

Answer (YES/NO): NO